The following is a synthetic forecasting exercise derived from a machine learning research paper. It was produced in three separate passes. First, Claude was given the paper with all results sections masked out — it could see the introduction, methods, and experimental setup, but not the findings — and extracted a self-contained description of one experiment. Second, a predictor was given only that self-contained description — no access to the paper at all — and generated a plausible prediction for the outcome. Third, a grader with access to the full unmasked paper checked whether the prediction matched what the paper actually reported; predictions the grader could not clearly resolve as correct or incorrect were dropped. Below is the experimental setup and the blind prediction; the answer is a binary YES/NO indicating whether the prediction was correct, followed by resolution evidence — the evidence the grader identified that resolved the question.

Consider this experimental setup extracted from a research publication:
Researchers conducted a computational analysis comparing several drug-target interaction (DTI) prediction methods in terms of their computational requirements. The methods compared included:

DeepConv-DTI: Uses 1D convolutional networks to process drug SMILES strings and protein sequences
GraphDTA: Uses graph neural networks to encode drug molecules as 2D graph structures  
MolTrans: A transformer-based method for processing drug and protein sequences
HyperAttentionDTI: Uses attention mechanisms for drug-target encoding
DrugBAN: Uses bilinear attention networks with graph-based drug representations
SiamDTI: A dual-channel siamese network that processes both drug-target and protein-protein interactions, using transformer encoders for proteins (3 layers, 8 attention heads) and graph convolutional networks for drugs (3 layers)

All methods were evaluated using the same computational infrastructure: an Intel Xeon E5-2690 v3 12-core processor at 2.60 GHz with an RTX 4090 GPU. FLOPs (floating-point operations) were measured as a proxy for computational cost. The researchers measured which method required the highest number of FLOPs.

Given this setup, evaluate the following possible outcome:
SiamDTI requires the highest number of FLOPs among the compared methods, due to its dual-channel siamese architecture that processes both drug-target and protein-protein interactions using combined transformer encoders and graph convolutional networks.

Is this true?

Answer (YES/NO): YES